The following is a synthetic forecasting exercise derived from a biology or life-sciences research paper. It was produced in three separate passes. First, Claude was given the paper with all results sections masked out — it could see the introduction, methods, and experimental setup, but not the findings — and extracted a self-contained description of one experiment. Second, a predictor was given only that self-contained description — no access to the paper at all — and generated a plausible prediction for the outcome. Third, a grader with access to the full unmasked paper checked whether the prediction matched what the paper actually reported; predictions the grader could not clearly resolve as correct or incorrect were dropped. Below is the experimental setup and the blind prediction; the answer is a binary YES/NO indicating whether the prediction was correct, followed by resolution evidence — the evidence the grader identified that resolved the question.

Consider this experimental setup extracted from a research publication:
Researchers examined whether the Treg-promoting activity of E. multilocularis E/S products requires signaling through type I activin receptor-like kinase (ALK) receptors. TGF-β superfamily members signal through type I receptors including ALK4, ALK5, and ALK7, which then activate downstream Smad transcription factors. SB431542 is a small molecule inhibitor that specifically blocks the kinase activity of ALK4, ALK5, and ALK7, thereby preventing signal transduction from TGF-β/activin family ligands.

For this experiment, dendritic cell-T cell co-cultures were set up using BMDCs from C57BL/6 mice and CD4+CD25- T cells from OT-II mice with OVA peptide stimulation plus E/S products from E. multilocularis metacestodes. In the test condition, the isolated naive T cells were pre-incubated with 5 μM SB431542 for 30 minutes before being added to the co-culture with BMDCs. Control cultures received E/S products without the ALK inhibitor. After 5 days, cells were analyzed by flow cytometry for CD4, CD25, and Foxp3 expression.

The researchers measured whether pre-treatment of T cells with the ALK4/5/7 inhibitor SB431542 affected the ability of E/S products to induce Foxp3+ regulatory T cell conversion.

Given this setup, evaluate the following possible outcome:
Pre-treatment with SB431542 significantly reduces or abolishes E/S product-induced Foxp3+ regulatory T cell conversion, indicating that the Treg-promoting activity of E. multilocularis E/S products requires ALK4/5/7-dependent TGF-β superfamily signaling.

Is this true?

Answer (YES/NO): YES